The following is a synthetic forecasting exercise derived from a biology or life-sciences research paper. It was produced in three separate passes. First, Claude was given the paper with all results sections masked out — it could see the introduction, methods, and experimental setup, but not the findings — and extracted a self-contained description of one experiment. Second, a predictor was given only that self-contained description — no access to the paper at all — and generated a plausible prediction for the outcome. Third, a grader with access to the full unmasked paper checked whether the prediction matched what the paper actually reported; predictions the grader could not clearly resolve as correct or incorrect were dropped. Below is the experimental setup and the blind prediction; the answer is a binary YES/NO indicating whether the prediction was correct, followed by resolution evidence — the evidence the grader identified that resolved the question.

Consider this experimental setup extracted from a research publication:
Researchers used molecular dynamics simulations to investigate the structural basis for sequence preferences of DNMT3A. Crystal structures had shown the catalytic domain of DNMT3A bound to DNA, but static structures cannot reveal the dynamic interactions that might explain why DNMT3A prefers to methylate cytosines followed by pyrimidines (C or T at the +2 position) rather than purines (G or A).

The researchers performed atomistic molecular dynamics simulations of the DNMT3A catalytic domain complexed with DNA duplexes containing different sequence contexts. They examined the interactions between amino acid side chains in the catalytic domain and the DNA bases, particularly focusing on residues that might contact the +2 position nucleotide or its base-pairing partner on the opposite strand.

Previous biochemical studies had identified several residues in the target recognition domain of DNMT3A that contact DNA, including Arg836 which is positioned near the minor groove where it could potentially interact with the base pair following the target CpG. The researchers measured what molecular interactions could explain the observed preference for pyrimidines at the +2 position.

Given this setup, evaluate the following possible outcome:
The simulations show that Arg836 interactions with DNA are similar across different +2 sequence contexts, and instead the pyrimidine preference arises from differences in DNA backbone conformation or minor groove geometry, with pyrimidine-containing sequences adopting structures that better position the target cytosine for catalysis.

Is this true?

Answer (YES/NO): NO